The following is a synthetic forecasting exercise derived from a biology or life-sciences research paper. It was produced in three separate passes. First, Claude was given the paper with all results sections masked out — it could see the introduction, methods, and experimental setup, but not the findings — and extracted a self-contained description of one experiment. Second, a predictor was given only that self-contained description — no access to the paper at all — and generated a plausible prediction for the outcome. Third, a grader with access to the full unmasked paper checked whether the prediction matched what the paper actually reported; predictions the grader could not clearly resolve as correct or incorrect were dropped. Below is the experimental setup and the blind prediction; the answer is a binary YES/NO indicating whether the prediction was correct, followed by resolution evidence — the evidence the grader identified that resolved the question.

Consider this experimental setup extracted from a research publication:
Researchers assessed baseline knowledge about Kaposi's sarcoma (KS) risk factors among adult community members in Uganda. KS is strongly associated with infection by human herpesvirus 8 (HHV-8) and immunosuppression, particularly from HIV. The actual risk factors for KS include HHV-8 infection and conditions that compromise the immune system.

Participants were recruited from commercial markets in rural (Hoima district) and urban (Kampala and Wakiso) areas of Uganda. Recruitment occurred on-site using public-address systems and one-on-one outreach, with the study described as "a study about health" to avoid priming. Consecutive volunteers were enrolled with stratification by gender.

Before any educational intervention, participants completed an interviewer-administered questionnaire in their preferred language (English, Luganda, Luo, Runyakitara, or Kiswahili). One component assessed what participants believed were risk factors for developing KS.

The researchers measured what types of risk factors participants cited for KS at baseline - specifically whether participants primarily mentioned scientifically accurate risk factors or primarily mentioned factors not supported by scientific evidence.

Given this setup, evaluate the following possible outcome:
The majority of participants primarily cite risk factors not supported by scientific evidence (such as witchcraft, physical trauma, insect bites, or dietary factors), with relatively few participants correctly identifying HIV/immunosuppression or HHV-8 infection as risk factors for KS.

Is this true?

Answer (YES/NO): YES